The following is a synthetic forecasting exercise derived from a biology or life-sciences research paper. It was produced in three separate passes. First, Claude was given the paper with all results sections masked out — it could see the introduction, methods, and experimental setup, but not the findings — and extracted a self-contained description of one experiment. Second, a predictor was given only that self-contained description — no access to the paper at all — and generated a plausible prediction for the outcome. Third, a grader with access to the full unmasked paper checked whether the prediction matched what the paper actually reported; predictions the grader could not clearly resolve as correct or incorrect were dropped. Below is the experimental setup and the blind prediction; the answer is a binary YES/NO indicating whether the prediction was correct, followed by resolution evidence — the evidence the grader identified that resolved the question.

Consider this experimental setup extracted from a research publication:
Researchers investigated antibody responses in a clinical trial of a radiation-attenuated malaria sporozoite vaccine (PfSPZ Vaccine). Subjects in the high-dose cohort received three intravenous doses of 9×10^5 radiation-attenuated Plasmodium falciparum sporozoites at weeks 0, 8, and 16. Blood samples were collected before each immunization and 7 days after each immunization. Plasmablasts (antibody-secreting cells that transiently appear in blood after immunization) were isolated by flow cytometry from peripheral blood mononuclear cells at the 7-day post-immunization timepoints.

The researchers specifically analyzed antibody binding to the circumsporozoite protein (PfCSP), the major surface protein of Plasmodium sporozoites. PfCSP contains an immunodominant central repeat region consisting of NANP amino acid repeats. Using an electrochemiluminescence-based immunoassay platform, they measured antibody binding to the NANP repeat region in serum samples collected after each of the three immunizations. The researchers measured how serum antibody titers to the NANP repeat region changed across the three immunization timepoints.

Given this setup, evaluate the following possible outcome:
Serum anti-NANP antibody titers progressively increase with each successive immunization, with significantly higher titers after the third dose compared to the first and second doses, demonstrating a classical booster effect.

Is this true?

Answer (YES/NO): NO